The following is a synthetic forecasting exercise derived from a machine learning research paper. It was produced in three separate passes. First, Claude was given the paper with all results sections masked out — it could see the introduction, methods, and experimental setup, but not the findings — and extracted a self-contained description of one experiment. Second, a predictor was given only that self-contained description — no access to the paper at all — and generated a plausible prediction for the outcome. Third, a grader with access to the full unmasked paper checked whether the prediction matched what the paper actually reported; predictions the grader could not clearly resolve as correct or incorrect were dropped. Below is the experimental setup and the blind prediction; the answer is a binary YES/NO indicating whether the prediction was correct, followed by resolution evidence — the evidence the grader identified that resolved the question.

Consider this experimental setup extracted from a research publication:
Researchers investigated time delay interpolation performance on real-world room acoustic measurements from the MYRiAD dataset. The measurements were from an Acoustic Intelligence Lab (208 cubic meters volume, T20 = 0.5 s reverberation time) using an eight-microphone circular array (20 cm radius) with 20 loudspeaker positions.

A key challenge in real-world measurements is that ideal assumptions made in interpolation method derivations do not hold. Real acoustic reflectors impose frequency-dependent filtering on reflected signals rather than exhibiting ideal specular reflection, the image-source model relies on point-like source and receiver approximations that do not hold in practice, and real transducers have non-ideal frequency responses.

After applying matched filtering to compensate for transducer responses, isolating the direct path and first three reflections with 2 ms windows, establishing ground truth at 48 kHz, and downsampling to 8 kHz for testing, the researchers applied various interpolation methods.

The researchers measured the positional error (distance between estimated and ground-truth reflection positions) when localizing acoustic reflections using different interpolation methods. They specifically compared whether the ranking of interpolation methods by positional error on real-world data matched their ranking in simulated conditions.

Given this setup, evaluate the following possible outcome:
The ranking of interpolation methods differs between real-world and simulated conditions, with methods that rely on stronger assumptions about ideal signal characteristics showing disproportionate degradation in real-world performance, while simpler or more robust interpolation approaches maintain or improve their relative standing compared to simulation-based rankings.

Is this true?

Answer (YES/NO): NO